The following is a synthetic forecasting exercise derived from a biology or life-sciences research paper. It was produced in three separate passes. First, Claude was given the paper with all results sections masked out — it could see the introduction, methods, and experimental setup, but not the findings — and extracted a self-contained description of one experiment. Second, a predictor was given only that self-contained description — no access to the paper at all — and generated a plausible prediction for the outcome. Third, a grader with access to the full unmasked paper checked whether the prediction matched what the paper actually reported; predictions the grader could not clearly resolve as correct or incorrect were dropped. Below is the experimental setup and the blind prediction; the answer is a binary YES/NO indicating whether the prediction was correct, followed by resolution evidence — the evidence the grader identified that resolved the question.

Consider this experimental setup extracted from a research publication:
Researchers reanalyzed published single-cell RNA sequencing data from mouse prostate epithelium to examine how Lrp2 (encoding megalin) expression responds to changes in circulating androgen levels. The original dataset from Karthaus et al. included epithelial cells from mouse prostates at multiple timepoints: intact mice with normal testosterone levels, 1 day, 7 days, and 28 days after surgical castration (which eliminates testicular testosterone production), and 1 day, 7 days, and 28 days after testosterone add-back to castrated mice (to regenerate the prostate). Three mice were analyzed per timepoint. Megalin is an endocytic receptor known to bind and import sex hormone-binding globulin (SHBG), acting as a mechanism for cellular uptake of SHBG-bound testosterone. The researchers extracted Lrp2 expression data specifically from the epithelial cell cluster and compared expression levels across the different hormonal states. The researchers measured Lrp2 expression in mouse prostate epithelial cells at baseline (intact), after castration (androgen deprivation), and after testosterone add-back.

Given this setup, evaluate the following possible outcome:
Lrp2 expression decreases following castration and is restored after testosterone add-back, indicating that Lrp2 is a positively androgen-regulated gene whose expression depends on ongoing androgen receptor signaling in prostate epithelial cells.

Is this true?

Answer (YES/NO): NO